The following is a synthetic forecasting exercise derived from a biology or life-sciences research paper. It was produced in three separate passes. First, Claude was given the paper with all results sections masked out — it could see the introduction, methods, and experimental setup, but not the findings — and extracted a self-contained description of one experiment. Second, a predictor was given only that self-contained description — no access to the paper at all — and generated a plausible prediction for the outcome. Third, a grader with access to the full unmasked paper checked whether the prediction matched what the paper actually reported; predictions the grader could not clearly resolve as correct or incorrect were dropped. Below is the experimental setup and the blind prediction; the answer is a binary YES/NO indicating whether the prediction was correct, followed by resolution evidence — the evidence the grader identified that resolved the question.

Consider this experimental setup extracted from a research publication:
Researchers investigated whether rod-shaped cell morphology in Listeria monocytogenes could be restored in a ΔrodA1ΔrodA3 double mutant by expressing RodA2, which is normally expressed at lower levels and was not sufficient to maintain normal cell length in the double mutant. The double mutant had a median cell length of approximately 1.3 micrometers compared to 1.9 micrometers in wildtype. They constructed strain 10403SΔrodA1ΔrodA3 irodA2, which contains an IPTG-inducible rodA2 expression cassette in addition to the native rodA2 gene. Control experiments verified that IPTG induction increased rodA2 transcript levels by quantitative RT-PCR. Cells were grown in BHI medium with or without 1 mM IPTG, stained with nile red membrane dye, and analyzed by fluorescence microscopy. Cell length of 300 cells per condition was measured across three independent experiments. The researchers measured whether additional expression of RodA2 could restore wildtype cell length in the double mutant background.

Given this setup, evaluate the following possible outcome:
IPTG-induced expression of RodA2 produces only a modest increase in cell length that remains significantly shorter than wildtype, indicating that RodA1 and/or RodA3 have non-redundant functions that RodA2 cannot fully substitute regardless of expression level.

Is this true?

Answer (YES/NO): NO